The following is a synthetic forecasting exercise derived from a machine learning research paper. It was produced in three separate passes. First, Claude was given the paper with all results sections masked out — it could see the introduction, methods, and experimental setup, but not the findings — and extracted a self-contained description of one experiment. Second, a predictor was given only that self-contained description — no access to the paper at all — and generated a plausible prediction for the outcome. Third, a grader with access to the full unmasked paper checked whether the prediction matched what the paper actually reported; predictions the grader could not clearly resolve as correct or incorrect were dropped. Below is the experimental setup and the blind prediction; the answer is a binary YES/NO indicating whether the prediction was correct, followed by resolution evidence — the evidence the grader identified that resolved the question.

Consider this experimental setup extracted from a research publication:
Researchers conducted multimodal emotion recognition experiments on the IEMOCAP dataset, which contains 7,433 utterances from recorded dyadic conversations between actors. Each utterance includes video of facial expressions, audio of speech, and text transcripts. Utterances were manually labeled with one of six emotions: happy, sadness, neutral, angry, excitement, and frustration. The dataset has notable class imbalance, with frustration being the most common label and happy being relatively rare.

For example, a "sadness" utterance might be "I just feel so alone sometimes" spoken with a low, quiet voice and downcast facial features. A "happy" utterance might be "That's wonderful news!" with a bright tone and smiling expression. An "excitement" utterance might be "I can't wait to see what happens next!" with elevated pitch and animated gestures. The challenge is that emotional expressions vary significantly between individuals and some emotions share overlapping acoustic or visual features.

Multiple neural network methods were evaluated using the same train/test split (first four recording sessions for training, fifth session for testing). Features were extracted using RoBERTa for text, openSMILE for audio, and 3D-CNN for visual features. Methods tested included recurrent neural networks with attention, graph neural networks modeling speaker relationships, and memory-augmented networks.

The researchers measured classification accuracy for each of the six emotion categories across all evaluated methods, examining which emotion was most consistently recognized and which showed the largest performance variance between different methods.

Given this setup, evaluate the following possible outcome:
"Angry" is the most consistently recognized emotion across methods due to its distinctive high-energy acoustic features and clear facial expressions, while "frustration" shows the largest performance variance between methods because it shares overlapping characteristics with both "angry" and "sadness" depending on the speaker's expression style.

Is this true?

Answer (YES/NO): NO